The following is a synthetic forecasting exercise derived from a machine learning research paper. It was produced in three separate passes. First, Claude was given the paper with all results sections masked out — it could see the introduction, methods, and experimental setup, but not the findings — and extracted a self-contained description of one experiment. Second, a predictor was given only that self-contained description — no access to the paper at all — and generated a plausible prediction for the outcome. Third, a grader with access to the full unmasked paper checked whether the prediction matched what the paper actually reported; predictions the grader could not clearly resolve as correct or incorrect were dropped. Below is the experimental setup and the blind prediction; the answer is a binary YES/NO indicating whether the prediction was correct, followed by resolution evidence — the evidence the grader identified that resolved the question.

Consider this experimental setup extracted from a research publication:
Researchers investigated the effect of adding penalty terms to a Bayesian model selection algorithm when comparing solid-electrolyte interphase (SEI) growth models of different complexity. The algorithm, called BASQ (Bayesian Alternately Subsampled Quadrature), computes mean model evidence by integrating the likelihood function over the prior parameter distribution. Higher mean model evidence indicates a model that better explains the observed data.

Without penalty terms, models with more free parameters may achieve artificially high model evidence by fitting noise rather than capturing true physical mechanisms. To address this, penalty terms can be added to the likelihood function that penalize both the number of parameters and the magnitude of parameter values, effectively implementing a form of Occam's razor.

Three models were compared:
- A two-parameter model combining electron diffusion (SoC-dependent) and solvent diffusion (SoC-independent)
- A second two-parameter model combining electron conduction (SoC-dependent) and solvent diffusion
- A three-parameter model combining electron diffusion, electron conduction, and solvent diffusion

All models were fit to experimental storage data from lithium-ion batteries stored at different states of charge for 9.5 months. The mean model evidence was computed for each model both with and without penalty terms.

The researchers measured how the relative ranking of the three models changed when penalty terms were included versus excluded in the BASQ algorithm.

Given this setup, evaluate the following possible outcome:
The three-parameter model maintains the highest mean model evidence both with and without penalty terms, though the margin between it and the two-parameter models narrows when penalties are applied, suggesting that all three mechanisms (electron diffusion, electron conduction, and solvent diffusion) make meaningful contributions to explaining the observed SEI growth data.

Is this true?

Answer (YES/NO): NO